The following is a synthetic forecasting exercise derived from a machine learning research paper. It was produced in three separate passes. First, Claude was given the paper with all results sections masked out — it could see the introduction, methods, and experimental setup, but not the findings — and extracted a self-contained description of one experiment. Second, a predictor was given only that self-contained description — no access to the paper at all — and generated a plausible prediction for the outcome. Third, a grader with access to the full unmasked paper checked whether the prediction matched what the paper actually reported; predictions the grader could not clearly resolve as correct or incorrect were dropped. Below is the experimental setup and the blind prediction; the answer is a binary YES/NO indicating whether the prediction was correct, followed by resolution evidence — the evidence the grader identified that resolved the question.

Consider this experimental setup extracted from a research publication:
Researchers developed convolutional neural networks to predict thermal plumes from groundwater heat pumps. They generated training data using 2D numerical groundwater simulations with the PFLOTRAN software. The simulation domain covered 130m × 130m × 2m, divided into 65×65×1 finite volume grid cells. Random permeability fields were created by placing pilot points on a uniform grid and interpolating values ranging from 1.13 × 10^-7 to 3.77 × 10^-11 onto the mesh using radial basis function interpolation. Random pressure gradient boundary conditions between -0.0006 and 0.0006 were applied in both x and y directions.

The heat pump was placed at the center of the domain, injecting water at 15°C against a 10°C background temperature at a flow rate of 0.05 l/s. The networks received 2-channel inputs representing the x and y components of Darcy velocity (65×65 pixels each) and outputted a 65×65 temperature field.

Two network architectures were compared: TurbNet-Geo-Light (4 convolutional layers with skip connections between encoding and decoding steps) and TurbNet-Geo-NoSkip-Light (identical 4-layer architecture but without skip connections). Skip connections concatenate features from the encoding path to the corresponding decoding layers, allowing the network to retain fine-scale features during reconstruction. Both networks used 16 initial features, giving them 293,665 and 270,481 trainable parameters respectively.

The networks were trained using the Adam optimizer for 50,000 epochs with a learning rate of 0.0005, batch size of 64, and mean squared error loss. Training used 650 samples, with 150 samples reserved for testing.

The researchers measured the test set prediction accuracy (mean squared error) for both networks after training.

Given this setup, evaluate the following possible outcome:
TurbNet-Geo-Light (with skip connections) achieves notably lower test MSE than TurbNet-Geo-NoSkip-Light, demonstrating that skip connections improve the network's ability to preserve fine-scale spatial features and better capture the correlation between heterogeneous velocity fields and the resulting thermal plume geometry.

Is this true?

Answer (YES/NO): NO